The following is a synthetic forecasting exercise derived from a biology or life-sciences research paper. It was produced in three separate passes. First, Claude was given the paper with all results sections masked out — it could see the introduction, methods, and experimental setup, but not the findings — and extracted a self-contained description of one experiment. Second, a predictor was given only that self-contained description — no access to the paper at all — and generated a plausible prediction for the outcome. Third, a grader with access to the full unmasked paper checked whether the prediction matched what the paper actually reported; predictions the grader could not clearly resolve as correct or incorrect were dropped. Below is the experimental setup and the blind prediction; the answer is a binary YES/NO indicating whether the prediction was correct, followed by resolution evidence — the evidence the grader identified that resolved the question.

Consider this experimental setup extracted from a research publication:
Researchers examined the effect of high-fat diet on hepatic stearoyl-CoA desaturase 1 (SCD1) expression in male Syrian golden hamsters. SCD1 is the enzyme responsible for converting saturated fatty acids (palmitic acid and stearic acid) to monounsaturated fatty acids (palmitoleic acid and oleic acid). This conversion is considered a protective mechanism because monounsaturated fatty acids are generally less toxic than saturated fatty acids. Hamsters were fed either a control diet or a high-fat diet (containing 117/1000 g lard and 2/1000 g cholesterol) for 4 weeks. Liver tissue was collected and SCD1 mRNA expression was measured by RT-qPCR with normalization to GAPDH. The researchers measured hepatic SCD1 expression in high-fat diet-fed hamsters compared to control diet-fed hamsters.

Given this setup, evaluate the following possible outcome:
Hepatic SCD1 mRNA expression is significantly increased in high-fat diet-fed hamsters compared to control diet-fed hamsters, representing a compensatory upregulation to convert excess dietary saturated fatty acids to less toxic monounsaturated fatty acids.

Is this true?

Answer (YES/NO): YES